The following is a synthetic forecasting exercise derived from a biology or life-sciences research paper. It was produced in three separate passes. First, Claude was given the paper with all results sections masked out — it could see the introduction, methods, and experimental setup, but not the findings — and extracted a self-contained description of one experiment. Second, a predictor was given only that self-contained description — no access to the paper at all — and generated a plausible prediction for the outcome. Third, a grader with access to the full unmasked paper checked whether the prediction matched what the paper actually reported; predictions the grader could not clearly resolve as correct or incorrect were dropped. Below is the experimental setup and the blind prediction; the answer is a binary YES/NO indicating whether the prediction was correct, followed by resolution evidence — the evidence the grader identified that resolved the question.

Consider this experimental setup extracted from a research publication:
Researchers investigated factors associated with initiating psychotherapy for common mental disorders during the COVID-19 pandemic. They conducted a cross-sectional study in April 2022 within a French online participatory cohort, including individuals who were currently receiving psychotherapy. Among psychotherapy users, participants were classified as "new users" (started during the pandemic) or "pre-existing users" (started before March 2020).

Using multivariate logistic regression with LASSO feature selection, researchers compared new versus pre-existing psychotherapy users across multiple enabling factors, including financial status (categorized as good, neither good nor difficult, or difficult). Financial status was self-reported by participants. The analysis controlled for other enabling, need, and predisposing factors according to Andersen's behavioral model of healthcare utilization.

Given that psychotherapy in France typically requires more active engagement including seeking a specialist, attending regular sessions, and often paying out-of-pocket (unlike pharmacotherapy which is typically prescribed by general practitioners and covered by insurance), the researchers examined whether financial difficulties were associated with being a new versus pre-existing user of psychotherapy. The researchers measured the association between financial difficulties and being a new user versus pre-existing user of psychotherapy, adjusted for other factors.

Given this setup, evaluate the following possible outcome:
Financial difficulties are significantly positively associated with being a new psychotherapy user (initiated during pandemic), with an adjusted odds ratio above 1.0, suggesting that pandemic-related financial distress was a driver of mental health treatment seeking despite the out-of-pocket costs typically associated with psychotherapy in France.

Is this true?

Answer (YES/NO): NO